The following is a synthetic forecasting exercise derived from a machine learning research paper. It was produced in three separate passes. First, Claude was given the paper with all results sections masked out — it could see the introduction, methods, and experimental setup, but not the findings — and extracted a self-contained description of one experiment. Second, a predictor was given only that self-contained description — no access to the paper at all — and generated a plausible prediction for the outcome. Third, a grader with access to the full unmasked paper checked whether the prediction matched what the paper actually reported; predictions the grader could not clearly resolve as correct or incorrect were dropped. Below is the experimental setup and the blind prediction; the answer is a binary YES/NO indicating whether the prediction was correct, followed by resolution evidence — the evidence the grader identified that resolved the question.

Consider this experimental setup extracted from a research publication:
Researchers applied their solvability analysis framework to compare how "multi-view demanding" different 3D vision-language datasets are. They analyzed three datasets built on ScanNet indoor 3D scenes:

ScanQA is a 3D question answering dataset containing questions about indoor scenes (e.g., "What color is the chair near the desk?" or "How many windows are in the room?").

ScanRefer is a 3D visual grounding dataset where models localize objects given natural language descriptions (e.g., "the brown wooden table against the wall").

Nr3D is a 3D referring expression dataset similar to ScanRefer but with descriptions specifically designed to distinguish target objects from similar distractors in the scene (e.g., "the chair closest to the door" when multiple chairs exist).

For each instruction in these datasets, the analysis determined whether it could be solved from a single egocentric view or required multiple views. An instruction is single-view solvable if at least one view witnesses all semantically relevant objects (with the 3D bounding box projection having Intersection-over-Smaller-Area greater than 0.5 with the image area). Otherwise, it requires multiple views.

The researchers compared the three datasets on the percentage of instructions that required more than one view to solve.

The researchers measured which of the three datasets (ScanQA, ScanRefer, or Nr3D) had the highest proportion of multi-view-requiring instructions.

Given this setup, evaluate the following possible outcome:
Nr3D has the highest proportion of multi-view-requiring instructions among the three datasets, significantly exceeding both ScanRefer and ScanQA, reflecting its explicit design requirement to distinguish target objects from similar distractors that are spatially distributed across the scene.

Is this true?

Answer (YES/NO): NO